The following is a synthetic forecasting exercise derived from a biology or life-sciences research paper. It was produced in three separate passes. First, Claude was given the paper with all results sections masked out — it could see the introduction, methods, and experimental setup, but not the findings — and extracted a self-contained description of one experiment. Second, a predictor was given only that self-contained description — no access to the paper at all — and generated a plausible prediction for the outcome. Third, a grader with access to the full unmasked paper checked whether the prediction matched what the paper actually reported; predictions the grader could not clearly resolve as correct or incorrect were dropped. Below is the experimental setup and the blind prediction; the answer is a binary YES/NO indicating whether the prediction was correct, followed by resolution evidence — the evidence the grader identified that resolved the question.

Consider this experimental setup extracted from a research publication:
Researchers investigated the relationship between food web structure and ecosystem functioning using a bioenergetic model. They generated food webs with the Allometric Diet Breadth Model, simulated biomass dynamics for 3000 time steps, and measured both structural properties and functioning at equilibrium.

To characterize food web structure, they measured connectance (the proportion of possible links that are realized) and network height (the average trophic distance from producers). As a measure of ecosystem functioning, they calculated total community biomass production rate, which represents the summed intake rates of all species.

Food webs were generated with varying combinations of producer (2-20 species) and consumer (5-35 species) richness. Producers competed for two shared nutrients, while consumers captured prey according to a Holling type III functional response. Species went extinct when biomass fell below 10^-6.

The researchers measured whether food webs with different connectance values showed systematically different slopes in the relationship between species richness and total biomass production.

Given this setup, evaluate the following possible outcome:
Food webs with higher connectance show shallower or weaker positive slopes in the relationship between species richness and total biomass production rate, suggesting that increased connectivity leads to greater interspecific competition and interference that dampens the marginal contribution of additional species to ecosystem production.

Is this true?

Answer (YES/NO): NO